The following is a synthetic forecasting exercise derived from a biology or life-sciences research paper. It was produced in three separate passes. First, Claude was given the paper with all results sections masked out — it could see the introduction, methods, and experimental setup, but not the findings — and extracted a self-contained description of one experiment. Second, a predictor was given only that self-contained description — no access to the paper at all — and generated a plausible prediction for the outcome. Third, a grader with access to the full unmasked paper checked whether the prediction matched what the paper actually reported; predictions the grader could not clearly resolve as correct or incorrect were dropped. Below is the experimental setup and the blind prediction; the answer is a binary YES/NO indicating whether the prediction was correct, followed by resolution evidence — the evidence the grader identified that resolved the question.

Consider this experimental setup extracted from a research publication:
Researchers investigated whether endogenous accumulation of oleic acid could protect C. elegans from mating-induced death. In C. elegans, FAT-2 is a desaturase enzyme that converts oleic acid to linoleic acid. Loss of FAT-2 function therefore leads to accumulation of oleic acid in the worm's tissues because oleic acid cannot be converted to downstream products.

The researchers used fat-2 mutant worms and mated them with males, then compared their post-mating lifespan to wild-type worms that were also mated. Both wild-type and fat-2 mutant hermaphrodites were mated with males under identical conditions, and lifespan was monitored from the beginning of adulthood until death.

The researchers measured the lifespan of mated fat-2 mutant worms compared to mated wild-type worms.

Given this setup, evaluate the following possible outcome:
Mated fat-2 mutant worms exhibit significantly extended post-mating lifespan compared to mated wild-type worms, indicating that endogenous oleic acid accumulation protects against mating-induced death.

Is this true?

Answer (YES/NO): YES